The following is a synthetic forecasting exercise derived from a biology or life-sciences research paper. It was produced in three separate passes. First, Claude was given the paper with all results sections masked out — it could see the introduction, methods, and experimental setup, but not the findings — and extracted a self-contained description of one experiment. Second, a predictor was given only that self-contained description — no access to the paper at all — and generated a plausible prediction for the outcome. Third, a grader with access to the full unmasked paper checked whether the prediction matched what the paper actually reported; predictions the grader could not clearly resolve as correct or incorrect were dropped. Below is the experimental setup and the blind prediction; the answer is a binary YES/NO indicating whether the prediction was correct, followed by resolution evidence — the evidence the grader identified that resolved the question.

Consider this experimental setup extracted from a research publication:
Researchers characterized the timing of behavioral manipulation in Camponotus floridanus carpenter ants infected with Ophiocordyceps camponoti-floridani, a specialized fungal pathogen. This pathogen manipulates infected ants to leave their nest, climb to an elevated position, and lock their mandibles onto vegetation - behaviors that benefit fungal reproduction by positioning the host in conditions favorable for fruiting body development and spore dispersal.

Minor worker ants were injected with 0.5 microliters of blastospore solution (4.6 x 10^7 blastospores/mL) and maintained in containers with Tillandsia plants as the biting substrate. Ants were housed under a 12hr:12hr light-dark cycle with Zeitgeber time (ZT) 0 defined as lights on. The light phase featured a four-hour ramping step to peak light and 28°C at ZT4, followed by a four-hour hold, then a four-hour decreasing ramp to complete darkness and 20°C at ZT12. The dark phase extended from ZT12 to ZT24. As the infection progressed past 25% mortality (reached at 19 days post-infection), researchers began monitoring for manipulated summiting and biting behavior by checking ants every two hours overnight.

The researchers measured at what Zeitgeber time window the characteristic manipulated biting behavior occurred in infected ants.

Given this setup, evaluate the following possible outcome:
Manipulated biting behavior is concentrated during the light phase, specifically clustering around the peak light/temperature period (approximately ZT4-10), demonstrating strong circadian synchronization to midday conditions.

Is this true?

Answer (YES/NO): NO